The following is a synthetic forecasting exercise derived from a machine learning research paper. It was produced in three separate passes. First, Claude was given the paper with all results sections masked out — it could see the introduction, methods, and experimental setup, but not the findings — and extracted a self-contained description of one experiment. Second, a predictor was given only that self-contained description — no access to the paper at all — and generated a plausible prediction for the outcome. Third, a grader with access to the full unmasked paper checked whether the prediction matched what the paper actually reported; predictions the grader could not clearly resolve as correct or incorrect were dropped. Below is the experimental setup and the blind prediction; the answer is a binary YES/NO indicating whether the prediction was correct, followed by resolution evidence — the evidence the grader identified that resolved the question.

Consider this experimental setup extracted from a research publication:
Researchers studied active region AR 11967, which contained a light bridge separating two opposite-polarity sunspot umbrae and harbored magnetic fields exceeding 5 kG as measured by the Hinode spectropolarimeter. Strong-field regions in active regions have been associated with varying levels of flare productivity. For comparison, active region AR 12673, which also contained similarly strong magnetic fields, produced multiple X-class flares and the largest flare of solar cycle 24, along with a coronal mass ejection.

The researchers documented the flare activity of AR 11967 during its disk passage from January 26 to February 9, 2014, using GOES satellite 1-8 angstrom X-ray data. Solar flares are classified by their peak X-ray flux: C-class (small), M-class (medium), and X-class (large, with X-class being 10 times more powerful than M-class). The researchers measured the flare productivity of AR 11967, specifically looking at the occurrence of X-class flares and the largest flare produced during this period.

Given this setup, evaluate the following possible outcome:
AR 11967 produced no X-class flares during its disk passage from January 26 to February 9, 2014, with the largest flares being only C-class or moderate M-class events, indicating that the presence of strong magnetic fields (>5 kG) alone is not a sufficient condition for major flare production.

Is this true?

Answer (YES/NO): NO